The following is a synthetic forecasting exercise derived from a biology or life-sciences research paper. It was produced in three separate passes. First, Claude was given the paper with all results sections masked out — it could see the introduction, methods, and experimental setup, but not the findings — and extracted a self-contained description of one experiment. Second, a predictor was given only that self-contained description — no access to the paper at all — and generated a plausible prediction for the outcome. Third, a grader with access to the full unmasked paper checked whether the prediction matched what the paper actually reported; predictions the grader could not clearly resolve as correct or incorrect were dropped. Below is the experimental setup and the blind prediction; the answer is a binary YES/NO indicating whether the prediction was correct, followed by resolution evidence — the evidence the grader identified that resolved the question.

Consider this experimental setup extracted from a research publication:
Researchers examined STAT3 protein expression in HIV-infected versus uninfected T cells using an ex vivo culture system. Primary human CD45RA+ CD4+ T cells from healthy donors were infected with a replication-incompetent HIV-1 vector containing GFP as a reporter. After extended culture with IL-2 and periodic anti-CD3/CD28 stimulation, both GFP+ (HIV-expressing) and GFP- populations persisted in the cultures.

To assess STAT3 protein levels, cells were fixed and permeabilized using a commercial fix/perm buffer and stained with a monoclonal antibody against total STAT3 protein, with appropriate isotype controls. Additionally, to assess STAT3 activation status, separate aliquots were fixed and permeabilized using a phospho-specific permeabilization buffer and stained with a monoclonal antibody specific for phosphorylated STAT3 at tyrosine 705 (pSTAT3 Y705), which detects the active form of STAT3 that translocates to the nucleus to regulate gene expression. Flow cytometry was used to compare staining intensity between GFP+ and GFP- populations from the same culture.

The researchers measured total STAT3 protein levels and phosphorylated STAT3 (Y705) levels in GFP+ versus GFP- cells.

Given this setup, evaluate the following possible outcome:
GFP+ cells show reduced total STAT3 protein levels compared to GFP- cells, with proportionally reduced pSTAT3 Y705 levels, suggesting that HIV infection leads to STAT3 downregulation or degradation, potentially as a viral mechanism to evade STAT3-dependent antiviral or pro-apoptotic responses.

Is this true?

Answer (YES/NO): NO